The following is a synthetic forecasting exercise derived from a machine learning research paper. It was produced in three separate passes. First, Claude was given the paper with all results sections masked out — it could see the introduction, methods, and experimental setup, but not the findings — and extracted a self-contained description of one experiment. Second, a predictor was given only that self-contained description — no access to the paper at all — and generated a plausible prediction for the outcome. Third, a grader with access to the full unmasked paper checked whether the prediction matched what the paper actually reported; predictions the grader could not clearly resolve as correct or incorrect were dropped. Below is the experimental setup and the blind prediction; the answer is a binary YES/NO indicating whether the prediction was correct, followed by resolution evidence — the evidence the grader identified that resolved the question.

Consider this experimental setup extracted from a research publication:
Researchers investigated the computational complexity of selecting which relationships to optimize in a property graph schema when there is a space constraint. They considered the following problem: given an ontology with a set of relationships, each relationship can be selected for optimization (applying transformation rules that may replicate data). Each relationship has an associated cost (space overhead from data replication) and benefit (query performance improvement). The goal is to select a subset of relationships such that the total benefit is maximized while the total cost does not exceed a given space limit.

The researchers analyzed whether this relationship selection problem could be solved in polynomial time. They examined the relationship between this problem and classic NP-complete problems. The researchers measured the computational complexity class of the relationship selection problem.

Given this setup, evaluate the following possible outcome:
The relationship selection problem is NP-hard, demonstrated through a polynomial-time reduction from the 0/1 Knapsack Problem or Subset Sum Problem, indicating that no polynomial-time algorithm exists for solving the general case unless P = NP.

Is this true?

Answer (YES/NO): YES